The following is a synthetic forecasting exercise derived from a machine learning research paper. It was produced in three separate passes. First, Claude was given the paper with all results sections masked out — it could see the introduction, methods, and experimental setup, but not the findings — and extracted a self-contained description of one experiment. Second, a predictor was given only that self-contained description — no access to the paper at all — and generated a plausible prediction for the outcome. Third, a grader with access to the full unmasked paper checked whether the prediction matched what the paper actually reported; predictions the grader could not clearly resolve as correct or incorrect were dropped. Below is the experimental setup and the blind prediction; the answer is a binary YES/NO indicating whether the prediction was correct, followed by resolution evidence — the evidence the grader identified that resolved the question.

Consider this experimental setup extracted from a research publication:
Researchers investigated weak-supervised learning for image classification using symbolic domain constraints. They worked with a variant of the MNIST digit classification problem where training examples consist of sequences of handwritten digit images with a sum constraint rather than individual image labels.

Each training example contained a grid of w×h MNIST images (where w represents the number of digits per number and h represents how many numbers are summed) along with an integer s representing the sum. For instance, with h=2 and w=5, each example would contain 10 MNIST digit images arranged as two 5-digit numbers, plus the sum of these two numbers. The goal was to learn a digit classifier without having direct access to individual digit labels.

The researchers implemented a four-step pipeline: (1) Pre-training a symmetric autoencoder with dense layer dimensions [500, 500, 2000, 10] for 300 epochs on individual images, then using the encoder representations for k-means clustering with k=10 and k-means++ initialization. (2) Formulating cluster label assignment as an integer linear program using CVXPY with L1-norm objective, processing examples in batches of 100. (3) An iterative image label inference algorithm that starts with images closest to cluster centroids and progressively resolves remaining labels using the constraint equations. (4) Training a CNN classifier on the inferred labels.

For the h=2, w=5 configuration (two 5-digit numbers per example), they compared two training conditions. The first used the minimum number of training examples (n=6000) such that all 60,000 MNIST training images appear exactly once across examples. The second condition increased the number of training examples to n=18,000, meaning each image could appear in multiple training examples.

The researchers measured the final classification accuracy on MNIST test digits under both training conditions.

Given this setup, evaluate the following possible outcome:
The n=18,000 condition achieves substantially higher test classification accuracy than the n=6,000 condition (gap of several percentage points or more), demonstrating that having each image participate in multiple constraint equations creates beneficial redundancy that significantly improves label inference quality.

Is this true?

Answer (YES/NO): YES